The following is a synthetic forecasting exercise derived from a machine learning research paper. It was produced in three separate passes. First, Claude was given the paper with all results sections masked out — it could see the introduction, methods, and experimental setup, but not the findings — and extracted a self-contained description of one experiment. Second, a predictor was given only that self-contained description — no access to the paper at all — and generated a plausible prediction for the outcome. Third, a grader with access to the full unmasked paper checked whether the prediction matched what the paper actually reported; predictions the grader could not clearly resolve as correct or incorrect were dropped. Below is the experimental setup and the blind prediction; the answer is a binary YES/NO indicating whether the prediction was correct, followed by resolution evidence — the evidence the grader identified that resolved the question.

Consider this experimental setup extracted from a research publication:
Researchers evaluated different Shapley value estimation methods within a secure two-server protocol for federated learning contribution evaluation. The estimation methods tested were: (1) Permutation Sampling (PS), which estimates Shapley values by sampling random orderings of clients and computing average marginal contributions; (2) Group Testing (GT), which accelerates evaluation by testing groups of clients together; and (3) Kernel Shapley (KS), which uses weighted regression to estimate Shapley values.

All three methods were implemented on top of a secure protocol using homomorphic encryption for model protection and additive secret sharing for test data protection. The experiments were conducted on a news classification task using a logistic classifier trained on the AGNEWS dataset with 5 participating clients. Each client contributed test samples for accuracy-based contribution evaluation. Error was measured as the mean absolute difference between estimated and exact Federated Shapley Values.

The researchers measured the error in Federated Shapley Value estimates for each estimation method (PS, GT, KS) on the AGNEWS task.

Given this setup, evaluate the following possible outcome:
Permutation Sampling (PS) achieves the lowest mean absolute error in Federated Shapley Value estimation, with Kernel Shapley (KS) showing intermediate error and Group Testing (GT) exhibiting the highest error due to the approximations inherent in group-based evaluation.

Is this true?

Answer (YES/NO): NO